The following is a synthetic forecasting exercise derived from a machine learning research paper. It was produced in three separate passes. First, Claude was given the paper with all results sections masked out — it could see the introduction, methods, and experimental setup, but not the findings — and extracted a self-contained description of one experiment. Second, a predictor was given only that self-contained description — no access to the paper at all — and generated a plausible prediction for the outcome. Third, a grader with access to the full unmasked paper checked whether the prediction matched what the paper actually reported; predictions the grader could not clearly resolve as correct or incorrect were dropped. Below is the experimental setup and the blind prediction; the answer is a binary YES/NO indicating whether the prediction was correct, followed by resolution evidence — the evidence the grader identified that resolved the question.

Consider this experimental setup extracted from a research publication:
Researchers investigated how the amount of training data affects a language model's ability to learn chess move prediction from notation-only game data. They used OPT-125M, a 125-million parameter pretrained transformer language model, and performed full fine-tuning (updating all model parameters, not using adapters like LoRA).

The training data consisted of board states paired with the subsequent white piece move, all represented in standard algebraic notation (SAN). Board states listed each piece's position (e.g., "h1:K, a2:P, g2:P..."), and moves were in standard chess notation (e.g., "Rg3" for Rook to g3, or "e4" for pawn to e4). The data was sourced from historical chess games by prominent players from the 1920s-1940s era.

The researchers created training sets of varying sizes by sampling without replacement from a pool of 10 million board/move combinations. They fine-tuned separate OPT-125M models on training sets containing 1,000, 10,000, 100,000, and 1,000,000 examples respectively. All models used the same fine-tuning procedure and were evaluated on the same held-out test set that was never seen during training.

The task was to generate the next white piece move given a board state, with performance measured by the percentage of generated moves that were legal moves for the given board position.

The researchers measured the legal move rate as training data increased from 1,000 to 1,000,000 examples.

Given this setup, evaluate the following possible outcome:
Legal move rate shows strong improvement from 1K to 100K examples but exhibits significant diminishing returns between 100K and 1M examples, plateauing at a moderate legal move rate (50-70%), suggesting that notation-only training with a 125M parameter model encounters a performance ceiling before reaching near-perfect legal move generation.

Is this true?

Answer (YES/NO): NO